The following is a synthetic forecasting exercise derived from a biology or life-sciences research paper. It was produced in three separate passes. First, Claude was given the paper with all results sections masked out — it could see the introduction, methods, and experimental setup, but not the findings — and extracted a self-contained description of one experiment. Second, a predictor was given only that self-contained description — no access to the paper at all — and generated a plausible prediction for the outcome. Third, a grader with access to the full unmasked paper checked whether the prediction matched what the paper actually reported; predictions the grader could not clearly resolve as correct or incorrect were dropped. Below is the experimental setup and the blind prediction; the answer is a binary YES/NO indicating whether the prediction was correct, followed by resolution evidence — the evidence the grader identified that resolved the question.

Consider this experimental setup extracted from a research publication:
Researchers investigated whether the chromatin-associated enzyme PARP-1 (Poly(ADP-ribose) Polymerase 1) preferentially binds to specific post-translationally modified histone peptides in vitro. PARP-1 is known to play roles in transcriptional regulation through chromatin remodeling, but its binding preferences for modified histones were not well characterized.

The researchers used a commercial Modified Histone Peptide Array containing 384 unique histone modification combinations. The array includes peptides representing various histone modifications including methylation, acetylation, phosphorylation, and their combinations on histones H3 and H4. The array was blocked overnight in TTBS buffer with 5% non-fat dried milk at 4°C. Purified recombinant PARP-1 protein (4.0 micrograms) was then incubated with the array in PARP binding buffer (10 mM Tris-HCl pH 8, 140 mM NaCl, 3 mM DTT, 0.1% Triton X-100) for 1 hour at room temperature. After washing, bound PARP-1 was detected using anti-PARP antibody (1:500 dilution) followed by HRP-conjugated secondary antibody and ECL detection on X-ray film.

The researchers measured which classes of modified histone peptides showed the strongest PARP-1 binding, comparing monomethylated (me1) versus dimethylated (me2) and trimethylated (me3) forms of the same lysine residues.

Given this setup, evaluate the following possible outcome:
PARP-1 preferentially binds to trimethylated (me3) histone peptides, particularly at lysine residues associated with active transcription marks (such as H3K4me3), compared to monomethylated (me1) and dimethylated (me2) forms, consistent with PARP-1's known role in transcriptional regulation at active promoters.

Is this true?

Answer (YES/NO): NO